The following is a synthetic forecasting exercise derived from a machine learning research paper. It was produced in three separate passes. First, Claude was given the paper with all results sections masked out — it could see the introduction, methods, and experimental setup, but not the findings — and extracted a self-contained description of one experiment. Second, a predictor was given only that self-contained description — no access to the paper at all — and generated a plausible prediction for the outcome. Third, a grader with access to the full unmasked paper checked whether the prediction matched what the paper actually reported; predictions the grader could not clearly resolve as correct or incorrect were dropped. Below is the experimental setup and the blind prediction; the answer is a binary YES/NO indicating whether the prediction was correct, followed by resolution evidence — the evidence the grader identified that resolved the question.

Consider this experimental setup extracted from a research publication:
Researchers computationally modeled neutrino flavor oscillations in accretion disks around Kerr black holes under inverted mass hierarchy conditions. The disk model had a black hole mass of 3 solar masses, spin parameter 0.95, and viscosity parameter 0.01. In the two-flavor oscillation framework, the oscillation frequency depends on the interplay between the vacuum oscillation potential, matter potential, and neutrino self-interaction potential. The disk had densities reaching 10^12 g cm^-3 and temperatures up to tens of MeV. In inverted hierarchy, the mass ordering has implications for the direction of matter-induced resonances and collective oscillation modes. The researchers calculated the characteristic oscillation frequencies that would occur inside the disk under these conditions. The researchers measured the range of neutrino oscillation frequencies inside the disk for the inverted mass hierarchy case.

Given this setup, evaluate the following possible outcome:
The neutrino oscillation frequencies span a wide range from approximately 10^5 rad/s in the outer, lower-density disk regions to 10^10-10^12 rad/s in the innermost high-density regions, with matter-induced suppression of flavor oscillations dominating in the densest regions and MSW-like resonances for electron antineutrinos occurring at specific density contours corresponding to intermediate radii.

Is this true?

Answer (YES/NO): NO